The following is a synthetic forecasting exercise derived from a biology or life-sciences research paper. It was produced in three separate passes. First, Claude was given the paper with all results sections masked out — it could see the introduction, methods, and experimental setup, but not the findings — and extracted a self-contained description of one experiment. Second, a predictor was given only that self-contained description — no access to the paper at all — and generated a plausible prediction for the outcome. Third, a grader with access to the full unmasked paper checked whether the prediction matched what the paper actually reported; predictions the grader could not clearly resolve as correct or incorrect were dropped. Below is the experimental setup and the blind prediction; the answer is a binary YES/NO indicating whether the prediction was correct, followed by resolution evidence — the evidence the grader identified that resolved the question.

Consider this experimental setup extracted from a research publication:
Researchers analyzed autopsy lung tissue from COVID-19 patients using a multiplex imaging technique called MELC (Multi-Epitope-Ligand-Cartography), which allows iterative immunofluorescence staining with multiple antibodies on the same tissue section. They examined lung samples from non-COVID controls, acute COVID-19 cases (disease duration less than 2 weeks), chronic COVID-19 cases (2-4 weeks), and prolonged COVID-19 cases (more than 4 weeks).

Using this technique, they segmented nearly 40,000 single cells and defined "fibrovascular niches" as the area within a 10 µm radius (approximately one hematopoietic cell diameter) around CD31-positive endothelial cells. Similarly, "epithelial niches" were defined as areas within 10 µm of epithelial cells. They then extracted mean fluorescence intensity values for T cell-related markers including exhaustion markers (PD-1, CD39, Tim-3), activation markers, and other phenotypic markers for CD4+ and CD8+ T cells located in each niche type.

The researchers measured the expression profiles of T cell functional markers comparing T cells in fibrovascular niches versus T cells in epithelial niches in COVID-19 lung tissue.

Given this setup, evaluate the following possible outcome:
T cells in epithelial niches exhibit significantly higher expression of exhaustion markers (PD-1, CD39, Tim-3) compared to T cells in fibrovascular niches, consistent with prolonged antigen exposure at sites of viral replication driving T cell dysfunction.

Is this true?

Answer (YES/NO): NO